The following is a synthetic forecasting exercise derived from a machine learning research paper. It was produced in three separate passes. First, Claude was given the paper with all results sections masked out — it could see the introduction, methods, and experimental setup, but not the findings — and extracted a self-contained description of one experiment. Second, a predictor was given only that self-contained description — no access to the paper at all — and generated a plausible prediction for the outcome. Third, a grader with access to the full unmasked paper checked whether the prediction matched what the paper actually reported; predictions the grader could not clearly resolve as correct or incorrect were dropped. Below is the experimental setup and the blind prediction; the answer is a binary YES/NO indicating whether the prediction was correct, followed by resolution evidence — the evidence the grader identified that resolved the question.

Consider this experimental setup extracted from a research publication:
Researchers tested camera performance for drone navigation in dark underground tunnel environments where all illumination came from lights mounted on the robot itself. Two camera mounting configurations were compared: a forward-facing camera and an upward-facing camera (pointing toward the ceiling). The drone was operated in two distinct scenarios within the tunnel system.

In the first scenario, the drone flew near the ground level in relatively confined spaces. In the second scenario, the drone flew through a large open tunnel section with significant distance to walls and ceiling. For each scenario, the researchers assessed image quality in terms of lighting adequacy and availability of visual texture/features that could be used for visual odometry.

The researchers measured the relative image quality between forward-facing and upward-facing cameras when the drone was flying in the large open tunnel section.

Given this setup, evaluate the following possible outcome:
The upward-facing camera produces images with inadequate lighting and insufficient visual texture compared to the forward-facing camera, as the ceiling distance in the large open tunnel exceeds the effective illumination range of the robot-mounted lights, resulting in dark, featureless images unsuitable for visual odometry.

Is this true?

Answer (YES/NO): NO